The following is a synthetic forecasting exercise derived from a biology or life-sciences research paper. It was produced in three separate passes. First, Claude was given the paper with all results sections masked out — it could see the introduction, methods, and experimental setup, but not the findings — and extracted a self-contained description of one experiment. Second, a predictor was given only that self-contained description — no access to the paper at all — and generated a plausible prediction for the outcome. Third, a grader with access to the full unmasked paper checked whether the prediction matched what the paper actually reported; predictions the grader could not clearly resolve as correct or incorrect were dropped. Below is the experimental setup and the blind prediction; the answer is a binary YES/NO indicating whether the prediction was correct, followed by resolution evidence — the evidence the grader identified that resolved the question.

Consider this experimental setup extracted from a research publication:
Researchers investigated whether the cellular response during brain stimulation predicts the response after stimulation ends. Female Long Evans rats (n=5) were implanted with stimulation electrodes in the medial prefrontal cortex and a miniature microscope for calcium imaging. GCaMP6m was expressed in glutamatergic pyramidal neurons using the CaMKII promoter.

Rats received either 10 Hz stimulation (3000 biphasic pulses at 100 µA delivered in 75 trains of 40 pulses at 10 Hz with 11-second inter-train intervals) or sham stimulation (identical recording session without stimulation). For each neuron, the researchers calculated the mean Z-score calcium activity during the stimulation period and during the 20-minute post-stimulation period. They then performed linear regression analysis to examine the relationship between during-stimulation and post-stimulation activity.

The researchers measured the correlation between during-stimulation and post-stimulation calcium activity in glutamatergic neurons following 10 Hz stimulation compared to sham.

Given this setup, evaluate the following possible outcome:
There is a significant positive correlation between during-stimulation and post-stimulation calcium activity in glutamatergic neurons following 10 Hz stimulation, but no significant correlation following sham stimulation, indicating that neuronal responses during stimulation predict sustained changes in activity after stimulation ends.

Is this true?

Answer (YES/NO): NO